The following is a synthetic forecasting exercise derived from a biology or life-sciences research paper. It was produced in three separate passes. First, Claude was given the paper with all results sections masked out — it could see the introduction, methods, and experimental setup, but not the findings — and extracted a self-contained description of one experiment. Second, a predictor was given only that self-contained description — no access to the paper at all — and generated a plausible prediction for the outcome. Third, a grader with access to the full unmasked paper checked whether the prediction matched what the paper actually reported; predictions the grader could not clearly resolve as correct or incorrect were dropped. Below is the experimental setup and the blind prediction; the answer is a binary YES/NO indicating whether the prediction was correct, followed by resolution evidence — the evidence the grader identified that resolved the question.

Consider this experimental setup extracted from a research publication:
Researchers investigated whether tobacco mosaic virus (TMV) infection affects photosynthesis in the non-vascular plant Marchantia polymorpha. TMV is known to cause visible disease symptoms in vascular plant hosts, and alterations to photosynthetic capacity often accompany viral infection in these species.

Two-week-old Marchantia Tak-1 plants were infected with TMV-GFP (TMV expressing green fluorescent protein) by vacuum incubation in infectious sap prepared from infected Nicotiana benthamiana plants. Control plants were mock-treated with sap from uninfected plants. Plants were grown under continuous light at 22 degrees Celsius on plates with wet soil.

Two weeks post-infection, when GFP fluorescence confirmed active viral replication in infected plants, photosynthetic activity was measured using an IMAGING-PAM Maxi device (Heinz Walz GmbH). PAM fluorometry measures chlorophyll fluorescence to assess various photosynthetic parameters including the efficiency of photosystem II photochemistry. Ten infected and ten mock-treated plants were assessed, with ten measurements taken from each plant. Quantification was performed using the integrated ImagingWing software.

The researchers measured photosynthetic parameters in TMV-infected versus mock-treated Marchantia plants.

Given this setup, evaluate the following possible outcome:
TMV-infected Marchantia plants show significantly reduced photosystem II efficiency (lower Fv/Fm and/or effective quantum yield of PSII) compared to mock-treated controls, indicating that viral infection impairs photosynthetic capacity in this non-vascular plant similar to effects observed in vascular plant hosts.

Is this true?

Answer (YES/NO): YES